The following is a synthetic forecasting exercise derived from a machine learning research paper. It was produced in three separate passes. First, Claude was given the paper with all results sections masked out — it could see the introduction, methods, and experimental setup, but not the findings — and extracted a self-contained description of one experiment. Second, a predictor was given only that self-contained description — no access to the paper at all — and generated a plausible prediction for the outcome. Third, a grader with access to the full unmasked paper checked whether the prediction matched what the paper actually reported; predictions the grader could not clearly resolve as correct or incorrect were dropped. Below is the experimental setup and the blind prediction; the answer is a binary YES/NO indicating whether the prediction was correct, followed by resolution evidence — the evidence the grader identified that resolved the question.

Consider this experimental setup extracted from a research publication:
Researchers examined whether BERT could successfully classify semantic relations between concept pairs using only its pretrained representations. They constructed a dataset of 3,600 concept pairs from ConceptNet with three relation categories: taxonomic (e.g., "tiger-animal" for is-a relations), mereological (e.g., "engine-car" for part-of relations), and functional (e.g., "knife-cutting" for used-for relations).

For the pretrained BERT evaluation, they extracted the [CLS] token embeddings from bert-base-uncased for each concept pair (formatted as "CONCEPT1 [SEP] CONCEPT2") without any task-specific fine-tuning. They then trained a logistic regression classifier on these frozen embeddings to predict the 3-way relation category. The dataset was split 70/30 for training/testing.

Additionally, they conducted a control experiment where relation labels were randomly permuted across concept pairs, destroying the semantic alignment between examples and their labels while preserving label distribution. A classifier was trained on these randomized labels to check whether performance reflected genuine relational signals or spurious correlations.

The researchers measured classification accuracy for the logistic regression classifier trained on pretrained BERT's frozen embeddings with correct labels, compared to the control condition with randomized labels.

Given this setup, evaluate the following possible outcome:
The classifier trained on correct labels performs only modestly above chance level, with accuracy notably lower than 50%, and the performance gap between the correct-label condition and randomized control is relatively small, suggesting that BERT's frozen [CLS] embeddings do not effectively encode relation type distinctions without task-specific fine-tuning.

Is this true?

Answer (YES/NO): NO